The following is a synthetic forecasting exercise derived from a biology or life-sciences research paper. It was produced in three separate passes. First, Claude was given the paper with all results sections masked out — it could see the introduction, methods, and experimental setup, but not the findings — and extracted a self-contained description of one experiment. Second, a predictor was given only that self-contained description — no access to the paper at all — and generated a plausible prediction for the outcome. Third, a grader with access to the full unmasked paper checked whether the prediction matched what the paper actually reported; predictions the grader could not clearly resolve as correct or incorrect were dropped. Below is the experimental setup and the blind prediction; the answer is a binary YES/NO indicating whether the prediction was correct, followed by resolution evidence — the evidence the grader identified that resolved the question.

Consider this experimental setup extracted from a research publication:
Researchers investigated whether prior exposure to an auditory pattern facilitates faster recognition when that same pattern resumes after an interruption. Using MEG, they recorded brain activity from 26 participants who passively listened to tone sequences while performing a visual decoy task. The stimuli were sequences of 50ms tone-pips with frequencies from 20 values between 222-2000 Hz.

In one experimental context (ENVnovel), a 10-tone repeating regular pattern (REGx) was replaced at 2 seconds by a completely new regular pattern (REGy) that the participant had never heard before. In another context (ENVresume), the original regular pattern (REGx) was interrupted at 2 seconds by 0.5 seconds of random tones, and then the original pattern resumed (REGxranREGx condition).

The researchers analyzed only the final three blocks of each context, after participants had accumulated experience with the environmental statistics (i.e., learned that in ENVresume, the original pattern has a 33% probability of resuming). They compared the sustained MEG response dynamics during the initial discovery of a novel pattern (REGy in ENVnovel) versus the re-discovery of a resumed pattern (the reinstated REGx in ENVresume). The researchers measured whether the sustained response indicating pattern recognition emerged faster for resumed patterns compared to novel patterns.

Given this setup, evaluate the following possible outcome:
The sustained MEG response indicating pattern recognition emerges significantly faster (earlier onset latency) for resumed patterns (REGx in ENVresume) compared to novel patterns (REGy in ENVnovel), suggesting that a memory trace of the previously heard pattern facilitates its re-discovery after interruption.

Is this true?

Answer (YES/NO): YES